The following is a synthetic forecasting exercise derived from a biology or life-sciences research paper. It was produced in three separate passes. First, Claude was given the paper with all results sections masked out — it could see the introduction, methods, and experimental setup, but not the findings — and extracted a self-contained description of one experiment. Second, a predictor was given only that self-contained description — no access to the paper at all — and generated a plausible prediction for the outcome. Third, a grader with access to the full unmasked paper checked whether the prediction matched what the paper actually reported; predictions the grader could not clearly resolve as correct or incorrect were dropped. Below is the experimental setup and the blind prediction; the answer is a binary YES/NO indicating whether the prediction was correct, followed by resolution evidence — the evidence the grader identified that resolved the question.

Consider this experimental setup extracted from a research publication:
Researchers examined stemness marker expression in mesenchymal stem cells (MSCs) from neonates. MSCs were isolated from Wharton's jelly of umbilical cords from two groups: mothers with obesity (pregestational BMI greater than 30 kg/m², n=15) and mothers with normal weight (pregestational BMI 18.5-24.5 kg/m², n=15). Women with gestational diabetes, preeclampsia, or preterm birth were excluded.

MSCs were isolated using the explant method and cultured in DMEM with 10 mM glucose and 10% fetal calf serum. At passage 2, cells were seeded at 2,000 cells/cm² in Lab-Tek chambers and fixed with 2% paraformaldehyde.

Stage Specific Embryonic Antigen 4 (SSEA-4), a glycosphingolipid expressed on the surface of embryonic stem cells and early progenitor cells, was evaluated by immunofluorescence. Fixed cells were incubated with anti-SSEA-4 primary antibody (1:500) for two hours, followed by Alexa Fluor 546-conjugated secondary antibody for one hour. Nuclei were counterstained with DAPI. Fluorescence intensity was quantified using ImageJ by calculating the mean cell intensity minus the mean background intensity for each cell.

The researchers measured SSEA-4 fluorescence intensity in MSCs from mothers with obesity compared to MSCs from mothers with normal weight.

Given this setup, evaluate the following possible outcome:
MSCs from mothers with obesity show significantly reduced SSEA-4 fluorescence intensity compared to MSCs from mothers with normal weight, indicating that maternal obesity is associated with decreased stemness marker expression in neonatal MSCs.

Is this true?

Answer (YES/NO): NO